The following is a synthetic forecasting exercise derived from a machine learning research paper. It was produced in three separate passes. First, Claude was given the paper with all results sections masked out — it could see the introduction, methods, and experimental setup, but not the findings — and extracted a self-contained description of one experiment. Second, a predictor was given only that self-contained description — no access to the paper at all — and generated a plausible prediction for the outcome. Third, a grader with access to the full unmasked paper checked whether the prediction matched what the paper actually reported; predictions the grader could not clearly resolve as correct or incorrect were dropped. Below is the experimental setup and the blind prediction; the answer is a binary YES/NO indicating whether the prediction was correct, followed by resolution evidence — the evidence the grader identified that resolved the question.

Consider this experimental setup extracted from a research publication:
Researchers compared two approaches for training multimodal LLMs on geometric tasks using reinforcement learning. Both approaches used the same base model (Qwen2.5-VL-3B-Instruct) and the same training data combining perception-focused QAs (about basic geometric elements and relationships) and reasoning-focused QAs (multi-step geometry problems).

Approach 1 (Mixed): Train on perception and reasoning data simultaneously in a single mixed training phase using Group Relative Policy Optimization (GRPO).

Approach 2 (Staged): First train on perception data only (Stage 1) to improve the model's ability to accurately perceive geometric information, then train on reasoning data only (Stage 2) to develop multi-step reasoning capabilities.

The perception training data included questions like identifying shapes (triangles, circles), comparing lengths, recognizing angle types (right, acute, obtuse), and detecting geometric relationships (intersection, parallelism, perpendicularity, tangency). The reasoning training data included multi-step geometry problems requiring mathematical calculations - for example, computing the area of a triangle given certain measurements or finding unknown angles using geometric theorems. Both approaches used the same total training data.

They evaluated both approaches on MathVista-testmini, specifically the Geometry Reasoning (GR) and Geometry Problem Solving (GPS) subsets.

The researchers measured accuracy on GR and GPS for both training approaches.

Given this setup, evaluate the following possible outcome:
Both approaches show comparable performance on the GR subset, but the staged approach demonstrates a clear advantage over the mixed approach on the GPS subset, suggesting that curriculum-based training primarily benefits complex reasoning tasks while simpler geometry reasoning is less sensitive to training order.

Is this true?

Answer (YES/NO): NO